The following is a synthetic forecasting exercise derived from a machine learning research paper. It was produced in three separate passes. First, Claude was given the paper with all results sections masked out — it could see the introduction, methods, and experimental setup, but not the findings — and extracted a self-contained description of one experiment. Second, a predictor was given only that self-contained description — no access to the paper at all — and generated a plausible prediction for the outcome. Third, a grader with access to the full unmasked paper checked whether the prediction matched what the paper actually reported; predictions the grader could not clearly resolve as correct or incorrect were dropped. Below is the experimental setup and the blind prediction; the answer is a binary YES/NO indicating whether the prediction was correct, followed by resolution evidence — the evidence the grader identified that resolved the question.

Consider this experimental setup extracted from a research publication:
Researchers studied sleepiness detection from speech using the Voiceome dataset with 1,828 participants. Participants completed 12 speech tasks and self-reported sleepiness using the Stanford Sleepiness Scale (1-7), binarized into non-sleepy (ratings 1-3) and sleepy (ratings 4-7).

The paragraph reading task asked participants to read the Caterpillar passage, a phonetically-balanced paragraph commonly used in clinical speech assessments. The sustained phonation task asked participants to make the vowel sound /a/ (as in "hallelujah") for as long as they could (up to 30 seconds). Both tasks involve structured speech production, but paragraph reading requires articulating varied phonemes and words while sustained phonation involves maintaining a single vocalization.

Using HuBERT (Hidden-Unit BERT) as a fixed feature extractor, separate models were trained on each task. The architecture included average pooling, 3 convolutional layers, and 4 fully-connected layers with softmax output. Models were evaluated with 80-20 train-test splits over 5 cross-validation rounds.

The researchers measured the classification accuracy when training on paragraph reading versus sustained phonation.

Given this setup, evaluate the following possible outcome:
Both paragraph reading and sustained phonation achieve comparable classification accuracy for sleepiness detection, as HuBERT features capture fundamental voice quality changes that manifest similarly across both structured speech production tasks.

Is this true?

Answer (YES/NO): NO